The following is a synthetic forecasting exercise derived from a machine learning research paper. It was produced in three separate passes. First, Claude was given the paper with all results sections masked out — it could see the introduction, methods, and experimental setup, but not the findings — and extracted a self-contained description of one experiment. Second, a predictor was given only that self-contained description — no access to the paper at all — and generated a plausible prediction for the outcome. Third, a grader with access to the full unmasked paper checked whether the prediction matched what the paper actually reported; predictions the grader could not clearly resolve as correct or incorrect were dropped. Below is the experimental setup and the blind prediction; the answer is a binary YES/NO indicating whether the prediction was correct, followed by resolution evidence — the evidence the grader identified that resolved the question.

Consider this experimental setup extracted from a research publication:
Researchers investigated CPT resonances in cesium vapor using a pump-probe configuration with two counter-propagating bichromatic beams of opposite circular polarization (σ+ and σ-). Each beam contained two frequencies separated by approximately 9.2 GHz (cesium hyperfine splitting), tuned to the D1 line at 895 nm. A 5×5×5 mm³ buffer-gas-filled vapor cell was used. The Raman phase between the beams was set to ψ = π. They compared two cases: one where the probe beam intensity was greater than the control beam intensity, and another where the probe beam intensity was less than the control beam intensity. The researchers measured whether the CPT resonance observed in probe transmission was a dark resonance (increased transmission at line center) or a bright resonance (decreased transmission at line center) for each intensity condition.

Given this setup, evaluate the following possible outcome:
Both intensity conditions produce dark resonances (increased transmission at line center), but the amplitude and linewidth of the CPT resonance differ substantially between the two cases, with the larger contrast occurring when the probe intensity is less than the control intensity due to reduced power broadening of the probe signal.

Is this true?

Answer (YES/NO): NO